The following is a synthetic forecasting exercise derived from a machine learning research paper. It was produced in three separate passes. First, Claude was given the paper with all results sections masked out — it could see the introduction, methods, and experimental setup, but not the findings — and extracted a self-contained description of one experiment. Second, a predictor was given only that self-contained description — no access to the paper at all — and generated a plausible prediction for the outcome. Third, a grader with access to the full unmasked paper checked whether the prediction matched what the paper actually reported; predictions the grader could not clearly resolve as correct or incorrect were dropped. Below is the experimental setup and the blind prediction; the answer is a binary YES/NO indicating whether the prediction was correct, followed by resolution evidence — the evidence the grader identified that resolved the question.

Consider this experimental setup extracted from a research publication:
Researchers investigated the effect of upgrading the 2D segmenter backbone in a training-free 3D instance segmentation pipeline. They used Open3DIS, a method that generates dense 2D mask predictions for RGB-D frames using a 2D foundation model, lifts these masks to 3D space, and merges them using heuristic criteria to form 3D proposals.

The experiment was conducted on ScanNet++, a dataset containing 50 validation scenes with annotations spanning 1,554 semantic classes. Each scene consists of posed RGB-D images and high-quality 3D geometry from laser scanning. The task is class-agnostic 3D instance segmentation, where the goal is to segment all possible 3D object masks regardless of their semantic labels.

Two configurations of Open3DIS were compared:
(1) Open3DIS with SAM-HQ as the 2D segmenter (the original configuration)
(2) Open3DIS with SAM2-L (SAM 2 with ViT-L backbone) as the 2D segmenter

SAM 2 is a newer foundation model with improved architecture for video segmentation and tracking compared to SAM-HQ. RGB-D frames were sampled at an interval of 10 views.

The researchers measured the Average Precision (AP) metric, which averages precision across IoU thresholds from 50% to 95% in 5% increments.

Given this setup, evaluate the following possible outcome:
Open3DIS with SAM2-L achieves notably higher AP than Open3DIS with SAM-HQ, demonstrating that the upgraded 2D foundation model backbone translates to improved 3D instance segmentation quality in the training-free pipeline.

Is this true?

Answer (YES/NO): NO